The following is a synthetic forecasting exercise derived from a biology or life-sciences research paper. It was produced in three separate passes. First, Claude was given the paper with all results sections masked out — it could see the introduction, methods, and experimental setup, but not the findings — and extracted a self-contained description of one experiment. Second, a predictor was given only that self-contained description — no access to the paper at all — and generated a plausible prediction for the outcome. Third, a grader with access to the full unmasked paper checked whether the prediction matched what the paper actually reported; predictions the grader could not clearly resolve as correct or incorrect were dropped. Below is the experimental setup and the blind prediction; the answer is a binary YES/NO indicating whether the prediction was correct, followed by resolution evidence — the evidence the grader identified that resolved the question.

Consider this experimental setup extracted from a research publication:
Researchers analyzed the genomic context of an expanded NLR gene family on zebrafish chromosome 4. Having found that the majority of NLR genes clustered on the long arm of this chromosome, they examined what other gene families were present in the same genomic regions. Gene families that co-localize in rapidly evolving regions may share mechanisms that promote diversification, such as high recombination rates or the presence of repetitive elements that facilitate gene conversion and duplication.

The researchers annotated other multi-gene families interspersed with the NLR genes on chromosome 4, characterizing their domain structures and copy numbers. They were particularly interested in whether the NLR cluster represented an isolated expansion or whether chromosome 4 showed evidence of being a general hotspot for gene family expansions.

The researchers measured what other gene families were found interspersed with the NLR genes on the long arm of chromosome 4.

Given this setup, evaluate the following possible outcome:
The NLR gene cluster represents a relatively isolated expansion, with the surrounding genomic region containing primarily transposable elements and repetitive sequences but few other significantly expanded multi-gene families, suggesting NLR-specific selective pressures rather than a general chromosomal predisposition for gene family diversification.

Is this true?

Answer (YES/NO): NO